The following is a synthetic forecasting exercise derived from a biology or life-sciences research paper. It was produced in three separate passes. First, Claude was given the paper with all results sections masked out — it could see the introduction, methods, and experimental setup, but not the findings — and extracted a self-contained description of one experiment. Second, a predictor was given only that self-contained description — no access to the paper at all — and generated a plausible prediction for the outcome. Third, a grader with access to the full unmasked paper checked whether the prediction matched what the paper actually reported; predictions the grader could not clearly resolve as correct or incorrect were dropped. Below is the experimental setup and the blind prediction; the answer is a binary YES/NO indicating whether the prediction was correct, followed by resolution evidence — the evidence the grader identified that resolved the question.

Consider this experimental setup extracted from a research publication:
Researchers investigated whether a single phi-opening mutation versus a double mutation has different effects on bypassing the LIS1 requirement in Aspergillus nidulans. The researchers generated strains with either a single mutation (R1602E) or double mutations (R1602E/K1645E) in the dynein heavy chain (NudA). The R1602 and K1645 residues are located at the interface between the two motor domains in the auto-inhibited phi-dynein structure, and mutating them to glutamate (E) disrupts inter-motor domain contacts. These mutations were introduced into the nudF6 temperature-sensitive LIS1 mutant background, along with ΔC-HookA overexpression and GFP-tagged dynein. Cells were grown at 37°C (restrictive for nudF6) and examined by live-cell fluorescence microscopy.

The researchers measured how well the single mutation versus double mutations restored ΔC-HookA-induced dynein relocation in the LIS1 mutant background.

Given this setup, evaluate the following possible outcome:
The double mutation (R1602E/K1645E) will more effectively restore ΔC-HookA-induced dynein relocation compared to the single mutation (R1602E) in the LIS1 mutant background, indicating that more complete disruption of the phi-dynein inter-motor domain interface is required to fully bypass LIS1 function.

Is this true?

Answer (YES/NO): NO